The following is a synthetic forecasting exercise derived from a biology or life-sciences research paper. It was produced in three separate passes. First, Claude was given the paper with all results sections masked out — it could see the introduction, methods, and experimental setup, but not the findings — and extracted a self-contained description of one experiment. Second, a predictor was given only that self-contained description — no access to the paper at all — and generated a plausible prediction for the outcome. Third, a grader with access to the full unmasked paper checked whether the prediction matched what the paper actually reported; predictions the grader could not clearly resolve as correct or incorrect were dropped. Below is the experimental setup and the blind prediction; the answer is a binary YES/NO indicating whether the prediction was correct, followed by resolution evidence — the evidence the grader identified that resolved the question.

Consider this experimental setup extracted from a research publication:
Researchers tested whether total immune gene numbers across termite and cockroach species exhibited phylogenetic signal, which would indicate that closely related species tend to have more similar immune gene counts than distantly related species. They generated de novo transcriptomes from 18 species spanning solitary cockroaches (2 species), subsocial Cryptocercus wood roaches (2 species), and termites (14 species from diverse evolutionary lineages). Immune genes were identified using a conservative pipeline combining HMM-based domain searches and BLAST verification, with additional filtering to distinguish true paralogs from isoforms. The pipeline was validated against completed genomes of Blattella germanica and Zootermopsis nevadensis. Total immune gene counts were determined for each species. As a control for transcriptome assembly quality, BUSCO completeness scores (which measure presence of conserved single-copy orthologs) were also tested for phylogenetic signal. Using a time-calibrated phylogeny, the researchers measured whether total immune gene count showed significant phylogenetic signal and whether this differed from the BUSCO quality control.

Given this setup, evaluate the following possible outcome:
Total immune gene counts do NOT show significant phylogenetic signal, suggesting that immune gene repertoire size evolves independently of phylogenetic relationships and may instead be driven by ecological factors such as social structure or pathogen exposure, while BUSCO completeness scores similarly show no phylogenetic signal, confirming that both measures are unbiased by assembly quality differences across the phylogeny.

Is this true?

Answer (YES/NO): NO